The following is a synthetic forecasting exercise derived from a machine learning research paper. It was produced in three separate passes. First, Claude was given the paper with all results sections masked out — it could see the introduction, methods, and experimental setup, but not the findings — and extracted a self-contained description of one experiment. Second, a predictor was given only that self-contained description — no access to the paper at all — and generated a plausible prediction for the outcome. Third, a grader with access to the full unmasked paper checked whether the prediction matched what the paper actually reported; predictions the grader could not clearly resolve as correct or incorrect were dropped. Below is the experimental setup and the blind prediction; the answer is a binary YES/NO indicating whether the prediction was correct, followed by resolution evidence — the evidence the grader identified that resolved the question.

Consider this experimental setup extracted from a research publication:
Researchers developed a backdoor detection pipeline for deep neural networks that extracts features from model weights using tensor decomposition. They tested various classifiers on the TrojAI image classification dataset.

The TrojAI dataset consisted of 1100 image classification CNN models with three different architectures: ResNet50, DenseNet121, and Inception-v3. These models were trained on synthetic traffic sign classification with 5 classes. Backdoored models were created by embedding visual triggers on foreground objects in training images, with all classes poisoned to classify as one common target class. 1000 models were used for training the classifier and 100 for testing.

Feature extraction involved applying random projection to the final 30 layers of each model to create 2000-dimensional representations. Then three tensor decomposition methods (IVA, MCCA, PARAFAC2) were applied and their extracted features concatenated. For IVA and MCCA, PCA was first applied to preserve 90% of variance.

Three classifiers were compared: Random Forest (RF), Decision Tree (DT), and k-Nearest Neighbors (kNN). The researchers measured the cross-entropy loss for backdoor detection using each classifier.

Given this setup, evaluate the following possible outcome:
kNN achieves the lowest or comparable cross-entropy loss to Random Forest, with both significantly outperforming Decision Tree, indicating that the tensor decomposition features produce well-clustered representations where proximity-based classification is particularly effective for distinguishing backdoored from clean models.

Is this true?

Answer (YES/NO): NO